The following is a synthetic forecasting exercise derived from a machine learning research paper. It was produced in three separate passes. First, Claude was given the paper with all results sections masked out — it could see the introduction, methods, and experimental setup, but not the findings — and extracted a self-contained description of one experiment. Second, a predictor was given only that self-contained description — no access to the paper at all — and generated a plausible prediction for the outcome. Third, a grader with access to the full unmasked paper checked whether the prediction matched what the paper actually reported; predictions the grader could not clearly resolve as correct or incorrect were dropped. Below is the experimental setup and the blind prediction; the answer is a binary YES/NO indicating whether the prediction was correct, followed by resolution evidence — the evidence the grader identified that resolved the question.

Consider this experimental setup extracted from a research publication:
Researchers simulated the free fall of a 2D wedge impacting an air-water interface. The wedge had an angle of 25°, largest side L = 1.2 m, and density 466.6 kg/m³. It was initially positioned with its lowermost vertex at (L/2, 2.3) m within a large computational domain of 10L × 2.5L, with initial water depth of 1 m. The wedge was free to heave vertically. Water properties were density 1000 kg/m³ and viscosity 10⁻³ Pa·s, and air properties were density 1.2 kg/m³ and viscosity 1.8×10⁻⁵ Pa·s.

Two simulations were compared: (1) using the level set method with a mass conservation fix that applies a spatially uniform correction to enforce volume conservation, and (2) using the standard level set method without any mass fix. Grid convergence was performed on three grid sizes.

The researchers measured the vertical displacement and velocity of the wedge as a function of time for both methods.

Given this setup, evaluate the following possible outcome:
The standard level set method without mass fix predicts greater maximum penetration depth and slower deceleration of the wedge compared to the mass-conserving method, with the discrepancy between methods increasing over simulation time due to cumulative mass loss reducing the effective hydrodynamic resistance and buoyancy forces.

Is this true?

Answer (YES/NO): NO